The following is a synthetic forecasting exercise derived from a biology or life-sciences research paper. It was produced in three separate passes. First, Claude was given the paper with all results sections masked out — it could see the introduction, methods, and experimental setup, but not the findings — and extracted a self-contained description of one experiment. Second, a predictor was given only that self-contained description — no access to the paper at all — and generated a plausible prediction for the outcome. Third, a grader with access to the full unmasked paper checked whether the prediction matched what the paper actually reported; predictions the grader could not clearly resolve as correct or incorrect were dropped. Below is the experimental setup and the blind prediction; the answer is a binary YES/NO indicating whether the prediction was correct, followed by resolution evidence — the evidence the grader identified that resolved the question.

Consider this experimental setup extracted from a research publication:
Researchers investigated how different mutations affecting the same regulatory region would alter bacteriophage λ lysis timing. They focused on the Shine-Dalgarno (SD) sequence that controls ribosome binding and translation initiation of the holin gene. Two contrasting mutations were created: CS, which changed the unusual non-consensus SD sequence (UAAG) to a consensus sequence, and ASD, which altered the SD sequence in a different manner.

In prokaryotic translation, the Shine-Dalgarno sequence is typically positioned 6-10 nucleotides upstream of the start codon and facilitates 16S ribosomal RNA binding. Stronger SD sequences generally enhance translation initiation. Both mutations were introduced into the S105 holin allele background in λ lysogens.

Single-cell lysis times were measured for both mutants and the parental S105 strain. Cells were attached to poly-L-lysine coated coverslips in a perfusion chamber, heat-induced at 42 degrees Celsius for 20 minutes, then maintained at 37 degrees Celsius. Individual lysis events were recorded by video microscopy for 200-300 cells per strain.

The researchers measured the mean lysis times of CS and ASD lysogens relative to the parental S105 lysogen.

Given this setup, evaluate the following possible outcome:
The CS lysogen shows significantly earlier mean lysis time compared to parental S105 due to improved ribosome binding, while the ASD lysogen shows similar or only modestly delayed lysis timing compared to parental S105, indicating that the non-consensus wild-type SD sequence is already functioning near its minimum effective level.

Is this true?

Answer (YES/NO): NO